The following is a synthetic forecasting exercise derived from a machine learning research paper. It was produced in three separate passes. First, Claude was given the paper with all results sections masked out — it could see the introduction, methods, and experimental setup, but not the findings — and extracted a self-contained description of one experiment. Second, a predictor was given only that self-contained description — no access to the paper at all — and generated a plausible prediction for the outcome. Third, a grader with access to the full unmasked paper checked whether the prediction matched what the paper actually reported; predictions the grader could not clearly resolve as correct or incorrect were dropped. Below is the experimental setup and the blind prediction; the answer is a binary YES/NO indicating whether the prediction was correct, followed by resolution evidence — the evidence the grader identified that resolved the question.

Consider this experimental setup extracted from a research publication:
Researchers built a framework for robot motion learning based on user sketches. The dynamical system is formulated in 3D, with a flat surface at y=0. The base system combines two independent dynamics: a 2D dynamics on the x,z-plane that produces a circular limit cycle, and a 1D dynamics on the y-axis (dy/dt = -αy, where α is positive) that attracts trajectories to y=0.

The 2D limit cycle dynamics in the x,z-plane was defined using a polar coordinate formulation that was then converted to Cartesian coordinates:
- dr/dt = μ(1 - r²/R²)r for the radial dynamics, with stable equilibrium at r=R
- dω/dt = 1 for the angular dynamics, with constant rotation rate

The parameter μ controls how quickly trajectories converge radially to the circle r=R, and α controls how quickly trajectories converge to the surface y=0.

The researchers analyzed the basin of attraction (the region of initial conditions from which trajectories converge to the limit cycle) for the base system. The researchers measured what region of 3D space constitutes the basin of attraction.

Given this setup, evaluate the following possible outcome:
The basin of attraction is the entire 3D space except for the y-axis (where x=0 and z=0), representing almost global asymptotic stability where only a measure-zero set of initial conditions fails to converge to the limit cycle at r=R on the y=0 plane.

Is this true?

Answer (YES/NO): YES